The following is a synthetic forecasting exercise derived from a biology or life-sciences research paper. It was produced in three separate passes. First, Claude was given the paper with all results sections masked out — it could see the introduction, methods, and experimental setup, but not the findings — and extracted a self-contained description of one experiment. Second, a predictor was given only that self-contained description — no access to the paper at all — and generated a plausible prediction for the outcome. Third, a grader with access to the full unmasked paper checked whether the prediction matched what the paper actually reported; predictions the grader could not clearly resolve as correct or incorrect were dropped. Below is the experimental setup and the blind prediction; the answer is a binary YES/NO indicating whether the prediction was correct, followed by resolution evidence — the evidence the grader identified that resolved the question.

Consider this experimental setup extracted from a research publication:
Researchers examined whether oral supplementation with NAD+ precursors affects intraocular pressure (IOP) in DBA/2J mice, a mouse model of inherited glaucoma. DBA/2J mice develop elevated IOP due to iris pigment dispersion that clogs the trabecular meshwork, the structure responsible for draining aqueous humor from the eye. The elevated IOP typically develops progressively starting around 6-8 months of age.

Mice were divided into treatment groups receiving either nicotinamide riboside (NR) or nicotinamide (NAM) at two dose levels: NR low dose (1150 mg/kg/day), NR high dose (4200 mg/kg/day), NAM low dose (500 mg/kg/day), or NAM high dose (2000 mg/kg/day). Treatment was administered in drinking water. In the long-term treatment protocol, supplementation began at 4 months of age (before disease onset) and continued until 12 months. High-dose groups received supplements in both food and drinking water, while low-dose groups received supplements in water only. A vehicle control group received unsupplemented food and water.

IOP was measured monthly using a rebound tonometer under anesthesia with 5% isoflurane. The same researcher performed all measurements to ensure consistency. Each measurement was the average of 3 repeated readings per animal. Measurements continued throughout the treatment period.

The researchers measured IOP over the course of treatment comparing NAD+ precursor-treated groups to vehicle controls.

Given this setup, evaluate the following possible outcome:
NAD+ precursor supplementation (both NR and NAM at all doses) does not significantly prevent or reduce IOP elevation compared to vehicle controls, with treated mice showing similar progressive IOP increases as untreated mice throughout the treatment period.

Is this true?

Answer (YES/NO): NO